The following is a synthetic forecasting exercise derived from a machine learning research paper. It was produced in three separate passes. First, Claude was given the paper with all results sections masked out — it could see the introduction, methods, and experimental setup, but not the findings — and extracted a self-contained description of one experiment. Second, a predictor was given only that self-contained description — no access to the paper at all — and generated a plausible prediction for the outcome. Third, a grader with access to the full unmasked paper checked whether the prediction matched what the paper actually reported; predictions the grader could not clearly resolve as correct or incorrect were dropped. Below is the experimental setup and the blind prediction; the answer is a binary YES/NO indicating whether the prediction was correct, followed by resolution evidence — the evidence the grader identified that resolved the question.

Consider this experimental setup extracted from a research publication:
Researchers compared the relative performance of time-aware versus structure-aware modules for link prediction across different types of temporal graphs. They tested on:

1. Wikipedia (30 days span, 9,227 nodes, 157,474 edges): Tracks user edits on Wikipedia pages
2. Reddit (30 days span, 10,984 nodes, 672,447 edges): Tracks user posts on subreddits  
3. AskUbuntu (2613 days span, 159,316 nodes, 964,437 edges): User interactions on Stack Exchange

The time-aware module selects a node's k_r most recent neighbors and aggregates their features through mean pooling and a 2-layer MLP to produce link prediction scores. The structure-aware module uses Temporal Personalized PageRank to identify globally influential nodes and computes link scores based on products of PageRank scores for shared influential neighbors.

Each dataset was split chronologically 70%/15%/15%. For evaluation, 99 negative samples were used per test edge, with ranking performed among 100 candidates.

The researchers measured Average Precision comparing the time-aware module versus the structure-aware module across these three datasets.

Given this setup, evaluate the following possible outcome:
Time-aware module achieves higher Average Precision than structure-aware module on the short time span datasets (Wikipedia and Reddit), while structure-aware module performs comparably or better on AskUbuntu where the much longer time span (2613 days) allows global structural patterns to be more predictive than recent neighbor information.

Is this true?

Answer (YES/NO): NO